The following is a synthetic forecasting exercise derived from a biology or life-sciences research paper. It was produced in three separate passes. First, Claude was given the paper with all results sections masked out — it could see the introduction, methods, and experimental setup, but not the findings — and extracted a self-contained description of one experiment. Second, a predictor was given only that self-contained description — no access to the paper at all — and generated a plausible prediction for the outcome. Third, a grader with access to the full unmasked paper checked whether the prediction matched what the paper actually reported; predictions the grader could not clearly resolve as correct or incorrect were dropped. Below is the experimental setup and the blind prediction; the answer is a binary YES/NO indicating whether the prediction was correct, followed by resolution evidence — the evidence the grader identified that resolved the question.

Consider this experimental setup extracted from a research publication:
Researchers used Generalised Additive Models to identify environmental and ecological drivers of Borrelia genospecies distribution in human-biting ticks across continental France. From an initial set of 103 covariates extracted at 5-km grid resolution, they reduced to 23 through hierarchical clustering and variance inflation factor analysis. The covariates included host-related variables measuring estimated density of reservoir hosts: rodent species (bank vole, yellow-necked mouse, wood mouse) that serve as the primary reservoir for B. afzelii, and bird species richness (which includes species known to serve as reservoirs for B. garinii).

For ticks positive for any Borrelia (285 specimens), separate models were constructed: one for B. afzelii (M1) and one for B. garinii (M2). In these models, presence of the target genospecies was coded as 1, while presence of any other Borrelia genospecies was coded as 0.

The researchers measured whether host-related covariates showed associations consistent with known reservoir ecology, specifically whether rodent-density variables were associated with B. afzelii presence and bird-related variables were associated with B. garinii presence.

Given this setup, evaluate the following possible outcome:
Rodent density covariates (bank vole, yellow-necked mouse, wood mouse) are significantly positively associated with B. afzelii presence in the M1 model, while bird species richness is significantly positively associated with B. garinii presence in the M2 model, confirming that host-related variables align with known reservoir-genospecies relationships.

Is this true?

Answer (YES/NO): NO